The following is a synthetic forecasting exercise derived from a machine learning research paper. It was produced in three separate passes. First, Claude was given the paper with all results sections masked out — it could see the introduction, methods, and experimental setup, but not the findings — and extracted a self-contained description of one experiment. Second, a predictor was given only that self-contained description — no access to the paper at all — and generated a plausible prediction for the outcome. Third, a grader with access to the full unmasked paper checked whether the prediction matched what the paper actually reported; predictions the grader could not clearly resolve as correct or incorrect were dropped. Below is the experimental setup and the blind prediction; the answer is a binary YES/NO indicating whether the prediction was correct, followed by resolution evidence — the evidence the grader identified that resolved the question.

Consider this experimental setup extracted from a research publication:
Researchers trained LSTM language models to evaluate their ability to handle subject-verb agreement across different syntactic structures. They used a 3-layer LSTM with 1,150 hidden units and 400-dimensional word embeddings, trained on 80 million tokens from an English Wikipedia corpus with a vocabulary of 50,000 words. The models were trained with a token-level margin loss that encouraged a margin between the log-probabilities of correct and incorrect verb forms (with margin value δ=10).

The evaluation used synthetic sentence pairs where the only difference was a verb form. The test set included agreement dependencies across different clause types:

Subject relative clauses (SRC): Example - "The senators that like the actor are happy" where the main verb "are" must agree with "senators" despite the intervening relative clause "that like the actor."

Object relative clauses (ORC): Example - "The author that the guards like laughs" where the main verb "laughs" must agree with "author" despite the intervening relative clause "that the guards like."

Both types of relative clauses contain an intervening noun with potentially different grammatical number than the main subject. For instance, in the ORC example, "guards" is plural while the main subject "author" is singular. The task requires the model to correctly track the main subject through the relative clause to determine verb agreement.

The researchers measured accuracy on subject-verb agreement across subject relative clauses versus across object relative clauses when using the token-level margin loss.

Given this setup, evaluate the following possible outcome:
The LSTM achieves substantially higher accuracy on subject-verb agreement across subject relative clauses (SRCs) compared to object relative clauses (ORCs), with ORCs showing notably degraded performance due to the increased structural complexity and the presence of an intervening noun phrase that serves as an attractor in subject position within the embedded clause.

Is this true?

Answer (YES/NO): YES